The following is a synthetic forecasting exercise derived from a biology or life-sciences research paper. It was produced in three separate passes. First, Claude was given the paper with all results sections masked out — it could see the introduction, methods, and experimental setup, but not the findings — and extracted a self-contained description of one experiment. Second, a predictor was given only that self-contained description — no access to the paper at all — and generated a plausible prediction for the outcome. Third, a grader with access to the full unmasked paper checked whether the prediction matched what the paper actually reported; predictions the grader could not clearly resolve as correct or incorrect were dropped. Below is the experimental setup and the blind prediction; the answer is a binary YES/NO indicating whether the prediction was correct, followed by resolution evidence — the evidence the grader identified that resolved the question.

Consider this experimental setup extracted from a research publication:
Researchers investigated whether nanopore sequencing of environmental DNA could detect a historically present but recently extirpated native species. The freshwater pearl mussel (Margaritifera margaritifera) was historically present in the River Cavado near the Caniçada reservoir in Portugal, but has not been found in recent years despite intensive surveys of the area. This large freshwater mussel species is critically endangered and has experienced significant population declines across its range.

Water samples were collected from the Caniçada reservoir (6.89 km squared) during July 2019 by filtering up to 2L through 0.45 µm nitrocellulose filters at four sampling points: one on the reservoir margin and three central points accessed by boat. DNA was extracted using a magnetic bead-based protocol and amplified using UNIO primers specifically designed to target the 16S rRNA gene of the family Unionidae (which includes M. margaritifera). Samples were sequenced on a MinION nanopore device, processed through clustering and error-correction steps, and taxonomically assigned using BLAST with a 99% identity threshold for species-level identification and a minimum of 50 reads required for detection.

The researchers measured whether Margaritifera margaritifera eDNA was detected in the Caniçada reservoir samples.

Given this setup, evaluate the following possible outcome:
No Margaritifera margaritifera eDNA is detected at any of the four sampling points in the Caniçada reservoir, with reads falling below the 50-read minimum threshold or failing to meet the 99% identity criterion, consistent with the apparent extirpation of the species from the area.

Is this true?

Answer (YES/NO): YES